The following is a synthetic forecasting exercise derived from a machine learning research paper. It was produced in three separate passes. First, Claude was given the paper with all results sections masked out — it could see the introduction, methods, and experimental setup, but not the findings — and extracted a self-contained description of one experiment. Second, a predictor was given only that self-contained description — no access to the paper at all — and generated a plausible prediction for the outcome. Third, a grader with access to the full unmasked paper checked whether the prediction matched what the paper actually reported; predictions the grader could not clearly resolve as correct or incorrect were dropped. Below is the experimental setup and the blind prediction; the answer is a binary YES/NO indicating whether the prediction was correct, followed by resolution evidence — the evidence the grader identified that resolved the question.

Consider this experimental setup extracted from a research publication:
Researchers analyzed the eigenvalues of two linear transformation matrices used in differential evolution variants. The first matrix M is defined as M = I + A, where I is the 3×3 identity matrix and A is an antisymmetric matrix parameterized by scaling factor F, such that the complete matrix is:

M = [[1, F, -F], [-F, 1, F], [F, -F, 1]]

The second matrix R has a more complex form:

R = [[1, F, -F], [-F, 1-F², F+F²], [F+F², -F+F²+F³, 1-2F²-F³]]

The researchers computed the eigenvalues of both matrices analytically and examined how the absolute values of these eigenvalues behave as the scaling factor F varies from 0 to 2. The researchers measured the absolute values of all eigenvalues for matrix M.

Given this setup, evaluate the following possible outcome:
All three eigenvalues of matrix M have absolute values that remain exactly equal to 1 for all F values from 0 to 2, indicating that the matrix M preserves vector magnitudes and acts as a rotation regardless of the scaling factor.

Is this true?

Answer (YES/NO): YES